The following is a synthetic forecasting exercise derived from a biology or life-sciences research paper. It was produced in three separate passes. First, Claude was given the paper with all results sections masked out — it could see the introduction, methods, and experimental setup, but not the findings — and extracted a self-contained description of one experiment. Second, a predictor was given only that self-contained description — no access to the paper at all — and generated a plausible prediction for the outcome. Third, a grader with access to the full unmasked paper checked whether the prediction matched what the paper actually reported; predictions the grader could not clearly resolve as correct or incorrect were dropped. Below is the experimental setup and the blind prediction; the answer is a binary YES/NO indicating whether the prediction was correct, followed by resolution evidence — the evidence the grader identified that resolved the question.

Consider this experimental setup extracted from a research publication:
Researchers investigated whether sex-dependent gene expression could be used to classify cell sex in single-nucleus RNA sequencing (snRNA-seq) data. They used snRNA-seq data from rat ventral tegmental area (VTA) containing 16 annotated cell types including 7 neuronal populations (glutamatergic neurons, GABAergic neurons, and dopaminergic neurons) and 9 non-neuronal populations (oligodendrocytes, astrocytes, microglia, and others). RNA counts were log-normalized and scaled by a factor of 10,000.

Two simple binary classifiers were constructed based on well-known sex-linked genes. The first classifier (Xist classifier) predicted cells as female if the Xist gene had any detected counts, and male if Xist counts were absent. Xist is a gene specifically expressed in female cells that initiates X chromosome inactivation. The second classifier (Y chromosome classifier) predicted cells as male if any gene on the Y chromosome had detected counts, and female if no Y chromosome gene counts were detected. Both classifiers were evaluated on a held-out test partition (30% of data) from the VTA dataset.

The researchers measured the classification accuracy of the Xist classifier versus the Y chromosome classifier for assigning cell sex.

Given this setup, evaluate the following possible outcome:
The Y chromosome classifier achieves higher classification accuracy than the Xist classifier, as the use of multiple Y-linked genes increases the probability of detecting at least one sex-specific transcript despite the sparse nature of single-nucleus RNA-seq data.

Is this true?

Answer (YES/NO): YES